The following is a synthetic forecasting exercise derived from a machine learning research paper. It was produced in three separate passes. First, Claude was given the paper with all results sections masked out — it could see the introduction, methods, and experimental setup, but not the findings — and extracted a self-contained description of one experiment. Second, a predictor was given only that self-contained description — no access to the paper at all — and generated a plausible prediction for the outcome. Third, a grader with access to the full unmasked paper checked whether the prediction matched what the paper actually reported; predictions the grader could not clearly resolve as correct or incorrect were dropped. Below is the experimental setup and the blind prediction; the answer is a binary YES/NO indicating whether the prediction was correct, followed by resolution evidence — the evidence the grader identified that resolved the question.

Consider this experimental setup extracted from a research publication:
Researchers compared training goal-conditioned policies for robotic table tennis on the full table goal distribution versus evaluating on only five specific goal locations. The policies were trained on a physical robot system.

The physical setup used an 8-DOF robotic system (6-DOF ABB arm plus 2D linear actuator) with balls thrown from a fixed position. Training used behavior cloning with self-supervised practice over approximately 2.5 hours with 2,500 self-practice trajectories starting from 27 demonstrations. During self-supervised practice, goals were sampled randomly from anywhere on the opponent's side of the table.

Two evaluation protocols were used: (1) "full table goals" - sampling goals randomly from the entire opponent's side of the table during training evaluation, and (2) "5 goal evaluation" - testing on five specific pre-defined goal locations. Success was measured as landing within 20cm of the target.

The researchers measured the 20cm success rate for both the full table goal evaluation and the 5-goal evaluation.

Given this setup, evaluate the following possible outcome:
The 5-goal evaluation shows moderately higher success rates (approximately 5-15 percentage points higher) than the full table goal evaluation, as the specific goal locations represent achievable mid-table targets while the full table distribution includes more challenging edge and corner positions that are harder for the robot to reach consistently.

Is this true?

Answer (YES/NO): YES